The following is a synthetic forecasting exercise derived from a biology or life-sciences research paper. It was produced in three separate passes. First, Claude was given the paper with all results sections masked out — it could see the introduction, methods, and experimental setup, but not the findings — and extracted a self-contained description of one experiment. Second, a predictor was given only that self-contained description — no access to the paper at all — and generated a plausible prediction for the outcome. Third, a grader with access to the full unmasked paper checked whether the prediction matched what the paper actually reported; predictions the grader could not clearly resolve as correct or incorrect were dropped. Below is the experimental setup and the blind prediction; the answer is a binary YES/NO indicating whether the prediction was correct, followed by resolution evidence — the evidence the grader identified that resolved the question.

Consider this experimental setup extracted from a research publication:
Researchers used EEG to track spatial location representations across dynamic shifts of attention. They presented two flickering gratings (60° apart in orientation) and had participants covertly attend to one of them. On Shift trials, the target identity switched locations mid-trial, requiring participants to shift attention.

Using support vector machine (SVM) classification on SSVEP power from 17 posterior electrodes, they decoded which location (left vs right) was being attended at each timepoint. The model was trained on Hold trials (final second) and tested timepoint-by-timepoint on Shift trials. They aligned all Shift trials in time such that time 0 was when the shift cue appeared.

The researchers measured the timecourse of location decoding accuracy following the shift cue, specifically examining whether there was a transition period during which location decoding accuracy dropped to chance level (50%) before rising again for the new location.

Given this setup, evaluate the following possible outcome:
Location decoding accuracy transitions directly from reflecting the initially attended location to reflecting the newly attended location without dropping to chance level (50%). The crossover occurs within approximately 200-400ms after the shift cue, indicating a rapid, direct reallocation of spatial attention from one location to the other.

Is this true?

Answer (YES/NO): NO